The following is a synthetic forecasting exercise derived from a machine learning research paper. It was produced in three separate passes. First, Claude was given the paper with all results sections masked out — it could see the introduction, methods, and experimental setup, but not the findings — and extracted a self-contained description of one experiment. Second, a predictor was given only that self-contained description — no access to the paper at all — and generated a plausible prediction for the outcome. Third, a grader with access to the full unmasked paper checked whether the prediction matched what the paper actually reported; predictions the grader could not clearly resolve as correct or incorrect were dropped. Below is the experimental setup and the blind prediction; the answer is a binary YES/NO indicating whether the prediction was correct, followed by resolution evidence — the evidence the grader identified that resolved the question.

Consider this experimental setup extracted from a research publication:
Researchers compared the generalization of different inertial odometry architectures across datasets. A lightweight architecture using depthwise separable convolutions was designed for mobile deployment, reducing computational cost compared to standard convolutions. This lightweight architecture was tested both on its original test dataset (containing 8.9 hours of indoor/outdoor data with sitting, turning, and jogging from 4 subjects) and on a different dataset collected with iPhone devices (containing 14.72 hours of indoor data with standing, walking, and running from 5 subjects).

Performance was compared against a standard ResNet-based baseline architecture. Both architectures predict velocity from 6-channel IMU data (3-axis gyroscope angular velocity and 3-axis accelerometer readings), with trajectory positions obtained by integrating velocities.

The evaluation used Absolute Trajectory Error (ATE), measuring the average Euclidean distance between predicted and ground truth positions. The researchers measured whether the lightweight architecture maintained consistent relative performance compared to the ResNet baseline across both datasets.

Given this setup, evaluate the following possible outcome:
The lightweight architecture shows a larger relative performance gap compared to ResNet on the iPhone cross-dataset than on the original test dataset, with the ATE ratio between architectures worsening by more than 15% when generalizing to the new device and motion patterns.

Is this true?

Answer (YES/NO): NO